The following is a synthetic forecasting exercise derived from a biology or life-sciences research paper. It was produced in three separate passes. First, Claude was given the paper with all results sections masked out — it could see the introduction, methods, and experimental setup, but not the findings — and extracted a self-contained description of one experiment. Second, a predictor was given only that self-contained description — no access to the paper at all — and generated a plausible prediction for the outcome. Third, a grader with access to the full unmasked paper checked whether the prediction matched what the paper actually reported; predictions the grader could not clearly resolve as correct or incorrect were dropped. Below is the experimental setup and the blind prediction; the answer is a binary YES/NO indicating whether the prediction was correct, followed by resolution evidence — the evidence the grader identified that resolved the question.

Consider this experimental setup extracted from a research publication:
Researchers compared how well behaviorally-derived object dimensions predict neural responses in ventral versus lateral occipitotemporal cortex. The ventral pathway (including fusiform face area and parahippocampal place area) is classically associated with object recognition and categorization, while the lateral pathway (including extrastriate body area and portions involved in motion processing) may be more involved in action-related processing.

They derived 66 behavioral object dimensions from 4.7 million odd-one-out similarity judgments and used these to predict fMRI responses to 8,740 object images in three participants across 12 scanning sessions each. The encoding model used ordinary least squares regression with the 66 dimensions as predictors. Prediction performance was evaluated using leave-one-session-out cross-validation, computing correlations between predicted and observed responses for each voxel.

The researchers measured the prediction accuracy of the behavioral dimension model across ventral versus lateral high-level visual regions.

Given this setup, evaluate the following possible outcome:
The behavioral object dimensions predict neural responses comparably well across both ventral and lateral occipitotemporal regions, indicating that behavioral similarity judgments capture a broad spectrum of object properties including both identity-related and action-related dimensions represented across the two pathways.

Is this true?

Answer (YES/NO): YES